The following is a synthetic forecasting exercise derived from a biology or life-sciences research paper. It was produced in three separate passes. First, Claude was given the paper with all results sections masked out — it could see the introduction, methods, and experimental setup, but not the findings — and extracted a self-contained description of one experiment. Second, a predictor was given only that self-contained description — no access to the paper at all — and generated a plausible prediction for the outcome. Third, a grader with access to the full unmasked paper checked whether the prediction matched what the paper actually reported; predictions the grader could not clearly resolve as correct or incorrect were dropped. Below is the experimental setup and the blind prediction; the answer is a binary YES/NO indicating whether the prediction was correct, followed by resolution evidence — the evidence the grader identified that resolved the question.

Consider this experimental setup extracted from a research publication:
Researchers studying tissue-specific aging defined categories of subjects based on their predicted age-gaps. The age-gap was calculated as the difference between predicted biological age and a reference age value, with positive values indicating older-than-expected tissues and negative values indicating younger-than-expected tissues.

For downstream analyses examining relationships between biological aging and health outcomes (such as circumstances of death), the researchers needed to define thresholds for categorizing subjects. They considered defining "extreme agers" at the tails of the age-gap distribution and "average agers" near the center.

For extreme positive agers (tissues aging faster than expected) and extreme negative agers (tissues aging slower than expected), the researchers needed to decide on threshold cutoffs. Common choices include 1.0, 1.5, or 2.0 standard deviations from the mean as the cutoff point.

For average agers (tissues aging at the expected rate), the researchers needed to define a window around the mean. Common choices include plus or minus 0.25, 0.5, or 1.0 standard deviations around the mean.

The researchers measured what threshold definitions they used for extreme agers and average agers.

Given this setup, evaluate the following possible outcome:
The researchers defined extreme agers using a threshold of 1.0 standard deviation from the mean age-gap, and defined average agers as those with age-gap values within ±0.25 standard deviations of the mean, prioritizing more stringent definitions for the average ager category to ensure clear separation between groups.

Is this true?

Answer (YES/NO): NO